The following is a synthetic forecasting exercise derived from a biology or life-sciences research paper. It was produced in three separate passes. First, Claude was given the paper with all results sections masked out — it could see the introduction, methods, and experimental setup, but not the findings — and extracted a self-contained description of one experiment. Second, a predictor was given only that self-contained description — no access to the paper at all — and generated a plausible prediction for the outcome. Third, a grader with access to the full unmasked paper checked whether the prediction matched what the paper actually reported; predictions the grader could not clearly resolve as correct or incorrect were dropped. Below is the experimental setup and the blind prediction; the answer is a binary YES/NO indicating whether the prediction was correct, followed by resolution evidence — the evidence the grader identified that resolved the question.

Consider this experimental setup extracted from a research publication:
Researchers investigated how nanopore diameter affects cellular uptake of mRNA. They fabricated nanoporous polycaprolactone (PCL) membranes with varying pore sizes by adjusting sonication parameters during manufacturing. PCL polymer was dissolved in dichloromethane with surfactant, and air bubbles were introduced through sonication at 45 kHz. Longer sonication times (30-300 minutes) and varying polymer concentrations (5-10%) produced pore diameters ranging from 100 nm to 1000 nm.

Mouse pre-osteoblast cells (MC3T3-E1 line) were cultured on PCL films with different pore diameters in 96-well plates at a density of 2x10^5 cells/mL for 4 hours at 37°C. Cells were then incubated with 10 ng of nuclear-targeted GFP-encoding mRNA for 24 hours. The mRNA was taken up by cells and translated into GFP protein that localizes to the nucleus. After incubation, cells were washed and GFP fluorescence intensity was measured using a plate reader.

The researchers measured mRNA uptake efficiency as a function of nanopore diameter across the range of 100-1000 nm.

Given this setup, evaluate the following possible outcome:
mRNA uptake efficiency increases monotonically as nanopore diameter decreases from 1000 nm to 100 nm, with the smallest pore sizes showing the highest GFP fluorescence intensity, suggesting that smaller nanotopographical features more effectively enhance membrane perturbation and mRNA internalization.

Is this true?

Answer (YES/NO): NO